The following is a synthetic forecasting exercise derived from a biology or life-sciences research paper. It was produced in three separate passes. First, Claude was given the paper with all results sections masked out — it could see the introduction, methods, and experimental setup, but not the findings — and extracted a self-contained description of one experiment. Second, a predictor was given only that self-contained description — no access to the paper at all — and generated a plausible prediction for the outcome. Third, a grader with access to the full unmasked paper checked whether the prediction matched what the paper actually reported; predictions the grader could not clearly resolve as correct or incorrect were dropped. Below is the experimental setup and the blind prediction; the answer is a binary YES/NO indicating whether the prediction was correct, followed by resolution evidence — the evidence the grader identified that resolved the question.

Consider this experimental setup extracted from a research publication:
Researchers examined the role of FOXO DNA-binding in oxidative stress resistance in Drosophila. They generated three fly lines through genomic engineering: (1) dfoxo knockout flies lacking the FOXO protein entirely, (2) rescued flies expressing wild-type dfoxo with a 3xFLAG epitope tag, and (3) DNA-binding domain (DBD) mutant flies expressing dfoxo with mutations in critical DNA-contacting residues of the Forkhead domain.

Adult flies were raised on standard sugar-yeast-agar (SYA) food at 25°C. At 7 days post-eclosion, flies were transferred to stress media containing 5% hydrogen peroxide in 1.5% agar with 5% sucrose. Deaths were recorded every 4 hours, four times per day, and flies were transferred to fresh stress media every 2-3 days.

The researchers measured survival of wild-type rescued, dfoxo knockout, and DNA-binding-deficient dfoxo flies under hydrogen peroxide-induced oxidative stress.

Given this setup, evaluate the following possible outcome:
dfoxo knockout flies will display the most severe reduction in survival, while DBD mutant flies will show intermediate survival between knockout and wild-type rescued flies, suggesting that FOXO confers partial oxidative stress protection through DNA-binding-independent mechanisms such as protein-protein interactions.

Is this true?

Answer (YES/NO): NO